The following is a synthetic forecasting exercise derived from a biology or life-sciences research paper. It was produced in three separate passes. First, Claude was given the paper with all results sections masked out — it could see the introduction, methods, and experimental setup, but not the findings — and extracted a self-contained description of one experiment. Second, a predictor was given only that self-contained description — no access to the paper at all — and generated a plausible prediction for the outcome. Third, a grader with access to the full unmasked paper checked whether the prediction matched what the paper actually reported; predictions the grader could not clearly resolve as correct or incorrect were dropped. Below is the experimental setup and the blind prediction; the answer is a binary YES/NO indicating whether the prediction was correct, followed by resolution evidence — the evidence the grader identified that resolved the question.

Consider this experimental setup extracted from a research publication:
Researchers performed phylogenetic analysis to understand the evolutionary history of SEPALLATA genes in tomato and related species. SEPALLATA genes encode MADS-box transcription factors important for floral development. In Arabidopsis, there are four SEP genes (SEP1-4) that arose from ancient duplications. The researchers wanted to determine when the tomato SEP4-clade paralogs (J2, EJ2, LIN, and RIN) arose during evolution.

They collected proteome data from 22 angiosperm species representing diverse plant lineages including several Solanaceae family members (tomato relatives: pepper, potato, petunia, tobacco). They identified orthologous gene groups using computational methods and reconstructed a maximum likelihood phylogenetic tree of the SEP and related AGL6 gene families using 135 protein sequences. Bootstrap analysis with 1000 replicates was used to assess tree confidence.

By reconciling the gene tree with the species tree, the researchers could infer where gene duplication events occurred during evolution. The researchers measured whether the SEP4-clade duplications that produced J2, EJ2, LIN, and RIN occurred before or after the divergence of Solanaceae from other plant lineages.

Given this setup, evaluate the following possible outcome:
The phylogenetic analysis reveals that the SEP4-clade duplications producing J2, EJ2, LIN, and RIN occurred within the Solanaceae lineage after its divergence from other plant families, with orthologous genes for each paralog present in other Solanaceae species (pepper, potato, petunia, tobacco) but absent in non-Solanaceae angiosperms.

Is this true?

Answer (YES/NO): YES